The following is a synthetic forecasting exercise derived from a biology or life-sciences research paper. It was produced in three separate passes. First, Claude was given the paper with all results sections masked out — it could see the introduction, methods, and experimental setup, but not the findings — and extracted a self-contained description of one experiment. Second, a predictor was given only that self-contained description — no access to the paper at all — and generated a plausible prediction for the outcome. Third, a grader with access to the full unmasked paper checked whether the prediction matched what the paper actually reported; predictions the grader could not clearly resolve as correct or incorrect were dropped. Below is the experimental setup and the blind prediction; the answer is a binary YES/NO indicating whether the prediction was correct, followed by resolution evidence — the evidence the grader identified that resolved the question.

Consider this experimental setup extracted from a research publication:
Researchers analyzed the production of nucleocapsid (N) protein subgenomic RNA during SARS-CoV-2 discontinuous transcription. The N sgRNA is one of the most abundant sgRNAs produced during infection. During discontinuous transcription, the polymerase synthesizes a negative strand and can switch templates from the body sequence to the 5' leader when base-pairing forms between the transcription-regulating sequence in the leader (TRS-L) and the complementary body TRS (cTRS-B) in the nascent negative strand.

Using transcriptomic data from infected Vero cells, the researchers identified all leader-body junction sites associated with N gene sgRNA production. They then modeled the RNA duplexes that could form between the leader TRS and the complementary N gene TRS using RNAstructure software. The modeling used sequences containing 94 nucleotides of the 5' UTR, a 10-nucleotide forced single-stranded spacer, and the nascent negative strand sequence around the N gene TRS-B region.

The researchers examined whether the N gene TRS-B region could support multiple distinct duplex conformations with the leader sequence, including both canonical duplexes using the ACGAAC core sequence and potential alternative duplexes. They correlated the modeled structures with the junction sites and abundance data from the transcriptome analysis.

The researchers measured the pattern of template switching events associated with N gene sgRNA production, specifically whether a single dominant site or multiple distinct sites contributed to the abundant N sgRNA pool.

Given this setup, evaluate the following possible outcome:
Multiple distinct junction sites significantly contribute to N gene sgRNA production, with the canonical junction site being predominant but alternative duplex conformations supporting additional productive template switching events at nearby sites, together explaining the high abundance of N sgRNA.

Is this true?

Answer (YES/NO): NO